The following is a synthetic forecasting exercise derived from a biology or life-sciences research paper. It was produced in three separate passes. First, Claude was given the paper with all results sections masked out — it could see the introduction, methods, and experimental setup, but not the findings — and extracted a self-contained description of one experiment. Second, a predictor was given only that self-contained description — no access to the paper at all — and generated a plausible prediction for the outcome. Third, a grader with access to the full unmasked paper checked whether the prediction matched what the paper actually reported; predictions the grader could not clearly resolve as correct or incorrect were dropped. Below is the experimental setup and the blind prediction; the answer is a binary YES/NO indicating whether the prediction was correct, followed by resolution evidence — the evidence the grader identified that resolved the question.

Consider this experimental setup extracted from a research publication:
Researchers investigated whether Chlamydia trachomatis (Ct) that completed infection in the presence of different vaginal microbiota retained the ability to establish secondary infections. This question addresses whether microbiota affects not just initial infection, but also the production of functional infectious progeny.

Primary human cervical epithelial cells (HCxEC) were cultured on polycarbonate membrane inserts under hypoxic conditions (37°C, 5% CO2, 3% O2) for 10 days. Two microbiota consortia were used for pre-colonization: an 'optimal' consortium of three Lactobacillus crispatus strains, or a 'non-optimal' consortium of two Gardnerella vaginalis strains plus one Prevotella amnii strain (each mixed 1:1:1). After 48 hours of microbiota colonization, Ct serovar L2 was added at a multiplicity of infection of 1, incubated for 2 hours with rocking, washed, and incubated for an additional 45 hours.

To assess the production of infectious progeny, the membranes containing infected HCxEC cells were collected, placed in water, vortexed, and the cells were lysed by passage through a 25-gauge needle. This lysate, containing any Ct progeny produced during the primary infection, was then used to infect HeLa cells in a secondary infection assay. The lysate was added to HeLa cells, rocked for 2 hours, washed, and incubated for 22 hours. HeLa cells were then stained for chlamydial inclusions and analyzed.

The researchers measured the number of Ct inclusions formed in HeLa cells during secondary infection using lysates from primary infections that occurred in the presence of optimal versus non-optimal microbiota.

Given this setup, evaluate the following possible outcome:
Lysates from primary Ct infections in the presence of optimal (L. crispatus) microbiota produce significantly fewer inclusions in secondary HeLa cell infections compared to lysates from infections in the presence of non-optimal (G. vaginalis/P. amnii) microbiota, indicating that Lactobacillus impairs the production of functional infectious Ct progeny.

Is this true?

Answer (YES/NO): YES